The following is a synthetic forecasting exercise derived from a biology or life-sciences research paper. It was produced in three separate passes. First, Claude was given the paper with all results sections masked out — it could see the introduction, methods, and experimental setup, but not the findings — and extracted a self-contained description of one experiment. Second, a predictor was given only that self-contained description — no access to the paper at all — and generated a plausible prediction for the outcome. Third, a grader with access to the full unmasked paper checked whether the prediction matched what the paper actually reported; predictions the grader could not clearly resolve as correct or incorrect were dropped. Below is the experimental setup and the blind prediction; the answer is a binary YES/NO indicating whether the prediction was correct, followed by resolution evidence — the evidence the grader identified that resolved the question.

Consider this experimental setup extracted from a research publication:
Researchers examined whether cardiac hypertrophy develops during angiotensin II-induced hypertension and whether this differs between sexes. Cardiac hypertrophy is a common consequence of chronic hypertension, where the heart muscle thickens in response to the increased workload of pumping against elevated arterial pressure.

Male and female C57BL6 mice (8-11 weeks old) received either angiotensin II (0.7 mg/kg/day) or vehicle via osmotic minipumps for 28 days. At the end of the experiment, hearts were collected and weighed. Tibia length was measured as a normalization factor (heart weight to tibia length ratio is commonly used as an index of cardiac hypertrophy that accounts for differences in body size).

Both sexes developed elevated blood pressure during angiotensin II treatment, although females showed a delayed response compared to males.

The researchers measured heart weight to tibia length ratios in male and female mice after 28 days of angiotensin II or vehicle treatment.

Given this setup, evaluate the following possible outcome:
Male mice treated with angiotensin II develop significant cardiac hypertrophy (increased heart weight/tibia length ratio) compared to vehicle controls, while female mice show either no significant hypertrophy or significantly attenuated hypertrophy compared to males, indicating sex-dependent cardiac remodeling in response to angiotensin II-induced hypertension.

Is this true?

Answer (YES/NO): YES